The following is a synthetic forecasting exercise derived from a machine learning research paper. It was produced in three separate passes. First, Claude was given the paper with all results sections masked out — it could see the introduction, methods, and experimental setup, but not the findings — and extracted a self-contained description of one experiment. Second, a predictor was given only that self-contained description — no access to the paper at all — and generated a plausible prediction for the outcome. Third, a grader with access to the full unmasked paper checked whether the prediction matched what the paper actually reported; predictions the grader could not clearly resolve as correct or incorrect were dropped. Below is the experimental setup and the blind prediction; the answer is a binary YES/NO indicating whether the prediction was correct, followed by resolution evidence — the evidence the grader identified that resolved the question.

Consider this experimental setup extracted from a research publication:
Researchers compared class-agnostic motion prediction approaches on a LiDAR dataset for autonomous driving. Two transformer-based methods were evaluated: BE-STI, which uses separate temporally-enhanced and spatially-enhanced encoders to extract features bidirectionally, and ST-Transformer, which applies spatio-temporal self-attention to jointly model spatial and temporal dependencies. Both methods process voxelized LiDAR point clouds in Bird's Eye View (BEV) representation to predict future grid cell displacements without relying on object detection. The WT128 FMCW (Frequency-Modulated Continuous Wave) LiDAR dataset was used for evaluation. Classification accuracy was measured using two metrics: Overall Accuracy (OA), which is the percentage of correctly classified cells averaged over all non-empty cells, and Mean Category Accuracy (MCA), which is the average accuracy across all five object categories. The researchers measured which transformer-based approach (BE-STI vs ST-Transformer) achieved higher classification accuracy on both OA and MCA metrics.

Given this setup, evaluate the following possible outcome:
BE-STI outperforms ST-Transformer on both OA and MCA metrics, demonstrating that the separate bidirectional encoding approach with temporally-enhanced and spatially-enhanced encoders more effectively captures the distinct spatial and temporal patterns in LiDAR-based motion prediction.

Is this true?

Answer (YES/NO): NO